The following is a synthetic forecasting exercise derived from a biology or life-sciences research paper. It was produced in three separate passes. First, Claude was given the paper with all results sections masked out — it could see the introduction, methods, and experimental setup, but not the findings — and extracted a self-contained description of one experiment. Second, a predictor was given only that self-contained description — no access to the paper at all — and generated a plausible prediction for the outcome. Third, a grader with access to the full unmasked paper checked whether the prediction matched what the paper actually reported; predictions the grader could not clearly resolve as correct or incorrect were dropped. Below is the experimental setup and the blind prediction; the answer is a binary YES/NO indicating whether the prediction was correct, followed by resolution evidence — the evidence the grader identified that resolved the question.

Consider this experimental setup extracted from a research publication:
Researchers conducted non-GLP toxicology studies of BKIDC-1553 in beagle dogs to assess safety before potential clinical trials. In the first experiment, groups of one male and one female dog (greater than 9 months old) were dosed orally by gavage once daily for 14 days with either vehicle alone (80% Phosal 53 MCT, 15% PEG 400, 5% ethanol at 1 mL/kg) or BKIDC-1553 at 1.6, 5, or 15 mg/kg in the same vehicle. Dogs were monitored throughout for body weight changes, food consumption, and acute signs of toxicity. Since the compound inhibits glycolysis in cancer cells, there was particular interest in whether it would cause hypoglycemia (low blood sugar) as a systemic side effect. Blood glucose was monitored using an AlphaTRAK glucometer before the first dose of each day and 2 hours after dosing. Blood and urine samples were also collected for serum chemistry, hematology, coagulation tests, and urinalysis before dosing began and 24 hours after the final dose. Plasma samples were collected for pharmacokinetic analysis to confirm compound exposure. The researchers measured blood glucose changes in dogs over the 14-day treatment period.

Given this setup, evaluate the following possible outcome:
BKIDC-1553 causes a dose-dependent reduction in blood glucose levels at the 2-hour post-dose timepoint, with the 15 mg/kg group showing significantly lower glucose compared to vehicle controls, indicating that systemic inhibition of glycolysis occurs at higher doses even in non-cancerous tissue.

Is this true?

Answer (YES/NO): NO